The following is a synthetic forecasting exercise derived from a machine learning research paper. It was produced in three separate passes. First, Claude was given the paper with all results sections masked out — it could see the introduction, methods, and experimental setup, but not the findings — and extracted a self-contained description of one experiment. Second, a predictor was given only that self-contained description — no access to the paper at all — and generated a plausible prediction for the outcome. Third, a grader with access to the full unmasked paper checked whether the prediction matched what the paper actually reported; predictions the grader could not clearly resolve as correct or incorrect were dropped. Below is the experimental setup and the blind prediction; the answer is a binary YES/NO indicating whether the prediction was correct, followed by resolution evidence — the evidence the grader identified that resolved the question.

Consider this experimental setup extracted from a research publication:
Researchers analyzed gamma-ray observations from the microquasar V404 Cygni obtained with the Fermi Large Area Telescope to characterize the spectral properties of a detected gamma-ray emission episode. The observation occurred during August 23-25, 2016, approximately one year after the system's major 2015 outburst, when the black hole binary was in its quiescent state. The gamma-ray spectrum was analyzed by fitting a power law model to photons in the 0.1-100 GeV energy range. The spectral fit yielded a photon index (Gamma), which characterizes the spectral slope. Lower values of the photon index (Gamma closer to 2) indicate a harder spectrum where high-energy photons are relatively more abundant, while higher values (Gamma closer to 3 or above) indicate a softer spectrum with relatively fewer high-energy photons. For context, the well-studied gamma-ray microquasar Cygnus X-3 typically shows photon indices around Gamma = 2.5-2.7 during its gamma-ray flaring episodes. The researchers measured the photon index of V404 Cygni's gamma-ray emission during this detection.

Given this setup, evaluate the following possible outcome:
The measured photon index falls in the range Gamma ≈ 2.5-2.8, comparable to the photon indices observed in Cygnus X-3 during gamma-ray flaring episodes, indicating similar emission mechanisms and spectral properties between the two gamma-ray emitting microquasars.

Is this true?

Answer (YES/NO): NO